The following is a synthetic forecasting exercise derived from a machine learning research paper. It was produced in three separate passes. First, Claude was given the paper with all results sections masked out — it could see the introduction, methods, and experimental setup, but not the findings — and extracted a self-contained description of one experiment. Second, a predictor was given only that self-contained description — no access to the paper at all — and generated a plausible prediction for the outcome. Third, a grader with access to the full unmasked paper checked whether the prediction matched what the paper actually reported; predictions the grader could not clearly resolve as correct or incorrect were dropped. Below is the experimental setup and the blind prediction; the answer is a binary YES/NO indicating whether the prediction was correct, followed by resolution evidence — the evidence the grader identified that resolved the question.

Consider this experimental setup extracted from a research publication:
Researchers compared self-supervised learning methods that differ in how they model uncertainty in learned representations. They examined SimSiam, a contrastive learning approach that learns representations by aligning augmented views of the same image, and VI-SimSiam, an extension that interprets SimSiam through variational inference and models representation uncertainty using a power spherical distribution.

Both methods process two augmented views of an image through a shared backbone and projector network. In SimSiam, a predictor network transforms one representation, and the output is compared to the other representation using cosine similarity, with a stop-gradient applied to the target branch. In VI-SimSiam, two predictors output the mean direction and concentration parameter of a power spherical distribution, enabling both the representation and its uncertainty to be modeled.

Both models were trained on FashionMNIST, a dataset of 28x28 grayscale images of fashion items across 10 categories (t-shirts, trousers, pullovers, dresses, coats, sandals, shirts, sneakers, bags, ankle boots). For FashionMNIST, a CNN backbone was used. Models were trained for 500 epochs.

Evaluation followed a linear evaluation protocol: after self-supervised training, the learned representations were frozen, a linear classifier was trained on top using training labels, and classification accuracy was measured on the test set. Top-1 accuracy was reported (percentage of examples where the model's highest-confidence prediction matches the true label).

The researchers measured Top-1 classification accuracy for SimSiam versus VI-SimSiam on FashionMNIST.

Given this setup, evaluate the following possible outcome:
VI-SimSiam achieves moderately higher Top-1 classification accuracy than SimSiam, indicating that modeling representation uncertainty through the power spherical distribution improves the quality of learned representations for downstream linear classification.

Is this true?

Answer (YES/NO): NO